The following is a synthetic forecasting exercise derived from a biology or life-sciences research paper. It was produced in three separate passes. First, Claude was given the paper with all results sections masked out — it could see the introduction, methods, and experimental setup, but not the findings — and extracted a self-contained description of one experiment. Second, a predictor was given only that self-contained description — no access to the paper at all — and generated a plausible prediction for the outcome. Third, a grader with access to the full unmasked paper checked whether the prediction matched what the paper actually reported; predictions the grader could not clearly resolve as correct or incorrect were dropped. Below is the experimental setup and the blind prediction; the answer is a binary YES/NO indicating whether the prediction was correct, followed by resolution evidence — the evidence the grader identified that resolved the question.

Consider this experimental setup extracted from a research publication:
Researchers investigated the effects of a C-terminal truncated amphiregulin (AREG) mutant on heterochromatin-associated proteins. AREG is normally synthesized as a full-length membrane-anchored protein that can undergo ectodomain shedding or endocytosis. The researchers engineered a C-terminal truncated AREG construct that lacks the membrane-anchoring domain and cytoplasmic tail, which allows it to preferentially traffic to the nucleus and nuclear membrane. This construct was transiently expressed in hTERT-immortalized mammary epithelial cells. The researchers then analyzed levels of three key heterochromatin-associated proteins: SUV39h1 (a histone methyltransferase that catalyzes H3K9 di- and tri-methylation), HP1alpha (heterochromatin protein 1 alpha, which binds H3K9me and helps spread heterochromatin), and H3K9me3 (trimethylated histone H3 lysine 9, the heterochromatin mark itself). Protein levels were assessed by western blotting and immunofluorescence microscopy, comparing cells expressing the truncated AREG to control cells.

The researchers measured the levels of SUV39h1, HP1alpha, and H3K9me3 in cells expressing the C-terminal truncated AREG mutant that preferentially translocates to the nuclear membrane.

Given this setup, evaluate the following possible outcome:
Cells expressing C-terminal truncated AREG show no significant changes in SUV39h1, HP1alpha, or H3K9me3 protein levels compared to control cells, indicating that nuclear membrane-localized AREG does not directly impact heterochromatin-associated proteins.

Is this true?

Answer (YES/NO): NO